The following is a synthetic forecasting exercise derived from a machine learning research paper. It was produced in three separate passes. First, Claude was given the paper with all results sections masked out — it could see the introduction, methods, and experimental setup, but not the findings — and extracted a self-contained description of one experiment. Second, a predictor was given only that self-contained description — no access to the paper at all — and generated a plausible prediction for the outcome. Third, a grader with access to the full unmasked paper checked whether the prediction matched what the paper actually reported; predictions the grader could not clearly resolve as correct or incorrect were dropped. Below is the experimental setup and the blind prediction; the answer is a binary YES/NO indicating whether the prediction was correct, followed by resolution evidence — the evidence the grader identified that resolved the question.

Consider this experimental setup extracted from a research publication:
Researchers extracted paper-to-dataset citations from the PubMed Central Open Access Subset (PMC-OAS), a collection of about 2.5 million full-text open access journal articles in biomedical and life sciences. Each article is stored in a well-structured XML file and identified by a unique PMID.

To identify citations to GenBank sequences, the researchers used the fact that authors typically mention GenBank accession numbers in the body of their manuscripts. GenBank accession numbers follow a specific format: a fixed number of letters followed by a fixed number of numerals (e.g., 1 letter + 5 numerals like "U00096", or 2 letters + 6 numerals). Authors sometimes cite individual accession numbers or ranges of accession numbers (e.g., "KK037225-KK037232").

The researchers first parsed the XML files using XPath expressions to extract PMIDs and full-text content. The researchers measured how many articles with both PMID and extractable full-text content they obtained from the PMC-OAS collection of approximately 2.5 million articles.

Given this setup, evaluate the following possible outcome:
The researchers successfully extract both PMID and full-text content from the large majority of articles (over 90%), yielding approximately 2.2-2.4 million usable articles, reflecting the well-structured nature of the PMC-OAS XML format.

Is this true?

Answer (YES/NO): NO